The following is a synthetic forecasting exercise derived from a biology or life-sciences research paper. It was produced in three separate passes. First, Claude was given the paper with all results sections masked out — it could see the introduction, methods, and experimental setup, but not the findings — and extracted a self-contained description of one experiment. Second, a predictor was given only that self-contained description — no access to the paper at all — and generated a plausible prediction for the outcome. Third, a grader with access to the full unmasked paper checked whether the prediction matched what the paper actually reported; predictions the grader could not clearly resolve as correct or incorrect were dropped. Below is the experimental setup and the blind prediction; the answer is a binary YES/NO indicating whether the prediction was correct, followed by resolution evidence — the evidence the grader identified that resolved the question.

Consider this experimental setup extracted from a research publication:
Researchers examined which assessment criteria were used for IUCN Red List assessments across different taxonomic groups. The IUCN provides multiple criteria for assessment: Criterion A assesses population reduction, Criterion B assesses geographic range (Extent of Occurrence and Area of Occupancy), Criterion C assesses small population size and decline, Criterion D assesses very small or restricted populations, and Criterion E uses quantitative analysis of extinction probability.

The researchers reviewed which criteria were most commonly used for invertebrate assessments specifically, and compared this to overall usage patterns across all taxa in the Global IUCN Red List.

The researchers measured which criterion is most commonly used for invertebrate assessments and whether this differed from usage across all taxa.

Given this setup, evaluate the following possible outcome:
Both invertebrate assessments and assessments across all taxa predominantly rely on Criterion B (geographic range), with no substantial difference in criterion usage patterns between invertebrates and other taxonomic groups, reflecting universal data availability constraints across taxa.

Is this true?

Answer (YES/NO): YES